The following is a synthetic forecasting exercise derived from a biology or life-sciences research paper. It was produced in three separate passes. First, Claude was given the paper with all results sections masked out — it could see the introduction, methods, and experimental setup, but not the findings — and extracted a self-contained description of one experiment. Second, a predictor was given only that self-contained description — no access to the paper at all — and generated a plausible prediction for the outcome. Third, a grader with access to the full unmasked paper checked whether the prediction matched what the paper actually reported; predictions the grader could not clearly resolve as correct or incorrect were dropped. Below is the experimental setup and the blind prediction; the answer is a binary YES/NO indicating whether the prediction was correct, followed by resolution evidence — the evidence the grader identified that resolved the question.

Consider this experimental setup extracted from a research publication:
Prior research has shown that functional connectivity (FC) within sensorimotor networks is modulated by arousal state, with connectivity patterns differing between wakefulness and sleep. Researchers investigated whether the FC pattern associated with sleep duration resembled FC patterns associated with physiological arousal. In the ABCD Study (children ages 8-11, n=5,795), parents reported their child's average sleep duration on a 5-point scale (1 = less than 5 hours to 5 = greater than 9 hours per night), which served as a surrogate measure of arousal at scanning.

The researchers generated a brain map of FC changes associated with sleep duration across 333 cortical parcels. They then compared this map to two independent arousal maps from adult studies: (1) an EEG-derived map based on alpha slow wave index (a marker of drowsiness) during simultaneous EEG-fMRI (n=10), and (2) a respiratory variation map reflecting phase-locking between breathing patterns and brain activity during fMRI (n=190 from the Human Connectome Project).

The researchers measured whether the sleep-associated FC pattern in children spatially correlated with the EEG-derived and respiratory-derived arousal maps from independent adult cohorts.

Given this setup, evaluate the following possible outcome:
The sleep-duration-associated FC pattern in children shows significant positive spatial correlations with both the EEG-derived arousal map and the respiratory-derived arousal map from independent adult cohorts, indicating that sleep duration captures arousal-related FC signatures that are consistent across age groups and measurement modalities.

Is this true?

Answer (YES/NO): YES